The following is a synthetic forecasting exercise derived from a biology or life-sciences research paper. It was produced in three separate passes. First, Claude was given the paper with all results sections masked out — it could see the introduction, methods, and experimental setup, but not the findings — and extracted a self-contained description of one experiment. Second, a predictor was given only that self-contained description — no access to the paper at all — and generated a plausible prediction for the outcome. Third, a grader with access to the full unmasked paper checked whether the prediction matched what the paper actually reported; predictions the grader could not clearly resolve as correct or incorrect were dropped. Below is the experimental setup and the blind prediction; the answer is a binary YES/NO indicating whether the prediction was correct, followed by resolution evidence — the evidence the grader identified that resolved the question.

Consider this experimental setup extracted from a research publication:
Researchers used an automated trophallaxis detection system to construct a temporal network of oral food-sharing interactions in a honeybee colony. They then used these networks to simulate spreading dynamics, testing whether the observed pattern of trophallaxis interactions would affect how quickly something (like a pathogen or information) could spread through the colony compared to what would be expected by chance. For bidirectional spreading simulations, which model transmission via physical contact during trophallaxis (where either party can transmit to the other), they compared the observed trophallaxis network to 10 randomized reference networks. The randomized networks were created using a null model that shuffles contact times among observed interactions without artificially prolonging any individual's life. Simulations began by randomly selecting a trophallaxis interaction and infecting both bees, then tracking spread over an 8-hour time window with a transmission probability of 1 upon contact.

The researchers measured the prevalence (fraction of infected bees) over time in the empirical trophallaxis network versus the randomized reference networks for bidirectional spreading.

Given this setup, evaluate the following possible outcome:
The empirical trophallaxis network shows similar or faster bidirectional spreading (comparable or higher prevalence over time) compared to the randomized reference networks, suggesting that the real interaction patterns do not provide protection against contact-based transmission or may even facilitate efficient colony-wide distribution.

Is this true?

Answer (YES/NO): YES